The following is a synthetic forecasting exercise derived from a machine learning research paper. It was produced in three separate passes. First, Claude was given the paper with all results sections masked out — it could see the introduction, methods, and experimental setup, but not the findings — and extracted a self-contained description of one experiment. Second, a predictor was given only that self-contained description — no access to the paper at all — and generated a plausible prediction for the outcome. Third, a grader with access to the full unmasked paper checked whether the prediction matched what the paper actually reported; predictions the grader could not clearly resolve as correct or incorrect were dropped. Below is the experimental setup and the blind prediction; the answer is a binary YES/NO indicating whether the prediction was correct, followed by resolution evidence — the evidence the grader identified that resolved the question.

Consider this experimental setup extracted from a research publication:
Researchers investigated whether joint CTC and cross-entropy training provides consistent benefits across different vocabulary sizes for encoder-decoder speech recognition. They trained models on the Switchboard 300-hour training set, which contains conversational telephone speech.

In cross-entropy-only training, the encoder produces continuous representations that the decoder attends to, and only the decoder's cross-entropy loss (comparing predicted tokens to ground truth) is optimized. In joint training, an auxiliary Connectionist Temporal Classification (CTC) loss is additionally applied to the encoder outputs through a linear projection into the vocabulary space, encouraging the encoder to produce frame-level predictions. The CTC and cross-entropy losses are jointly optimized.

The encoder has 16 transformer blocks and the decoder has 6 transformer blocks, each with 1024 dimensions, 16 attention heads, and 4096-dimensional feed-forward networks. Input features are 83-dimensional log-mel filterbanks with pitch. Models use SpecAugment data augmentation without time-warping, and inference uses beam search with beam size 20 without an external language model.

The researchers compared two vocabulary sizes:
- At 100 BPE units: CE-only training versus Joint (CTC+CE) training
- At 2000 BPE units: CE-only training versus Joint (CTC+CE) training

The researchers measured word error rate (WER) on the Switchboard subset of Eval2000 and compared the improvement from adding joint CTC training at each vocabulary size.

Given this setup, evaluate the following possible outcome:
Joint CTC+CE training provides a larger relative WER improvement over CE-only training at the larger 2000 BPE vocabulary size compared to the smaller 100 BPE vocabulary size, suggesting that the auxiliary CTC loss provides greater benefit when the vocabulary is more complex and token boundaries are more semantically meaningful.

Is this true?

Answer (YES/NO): NO